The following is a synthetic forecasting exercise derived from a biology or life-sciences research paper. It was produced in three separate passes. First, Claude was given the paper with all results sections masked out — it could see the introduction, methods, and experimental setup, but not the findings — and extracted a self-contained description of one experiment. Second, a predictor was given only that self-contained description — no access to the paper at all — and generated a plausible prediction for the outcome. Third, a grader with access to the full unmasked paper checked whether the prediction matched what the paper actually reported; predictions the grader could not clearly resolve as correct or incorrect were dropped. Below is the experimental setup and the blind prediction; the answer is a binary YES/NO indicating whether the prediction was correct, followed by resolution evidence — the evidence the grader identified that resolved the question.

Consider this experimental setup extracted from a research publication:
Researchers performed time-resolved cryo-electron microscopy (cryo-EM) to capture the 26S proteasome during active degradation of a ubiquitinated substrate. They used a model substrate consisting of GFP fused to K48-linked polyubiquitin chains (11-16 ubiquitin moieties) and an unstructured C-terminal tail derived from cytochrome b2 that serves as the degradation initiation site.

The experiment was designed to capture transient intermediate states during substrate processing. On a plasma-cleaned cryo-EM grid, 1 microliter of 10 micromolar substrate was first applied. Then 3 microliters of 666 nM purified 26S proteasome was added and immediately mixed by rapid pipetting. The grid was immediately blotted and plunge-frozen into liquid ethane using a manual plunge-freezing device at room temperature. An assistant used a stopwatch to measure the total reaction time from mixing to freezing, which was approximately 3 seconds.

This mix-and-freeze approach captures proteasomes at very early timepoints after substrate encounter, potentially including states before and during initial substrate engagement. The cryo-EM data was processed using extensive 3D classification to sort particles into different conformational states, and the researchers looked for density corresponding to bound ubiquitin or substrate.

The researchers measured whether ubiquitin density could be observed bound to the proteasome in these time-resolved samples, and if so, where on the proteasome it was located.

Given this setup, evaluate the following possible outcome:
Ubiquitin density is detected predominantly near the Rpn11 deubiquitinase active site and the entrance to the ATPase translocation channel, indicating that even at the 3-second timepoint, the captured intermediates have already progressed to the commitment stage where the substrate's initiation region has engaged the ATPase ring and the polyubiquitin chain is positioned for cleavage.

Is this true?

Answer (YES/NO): YES